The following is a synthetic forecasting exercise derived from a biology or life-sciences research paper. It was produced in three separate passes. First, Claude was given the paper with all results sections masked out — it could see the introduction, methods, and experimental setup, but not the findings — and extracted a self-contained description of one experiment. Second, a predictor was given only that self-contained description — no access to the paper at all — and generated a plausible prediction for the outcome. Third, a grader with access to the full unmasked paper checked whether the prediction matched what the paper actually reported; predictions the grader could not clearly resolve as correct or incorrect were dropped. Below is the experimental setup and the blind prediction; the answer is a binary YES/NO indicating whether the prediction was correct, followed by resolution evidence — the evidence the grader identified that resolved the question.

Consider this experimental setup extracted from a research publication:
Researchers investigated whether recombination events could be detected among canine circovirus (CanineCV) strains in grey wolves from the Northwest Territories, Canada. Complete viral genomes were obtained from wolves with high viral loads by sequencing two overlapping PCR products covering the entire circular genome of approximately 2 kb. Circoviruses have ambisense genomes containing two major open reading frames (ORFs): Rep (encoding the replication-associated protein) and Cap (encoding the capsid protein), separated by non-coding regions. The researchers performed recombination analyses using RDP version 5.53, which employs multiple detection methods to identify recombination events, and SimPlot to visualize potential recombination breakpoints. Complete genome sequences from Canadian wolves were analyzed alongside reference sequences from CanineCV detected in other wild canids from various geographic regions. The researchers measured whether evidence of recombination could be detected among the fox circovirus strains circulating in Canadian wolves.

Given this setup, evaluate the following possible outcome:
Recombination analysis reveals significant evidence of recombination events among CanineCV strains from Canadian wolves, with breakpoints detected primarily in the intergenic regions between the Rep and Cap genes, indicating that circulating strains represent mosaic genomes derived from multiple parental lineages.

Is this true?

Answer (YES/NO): NO